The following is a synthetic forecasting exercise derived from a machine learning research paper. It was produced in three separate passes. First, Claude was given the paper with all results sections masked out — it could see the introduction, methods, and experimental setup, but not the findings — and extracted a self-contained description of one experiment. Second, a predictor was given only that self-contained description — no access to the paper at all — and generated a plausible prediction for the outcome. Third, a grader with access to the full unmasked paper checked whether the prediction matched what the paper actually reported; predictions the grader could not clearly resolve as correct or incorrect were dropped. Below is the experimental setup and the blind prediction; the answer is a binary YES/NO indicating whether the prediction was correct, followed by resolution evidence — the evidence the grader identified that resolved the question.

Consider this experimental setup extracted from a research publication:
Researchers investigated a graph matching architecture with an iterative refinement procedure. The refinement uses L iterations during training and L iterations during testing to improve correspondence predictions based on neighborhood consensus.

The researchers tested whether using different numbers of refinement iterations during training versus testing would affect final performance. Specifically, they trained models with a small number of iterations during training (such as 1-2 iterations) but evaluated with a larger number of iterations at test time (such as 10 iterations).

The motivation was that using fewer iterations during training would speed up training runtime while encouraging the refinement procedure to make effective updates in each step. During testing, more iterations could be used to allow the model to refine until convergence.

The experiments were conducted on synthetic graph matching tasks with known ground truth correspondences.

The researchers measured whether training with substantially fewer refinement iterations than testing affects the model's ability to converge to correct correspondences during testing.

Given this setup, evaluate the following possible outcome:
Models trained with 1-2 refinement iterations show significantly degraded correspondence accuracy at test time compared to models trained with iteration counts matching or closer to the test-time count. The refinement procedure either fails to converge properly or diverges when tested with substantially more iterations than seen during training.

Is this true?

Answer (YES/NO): NO